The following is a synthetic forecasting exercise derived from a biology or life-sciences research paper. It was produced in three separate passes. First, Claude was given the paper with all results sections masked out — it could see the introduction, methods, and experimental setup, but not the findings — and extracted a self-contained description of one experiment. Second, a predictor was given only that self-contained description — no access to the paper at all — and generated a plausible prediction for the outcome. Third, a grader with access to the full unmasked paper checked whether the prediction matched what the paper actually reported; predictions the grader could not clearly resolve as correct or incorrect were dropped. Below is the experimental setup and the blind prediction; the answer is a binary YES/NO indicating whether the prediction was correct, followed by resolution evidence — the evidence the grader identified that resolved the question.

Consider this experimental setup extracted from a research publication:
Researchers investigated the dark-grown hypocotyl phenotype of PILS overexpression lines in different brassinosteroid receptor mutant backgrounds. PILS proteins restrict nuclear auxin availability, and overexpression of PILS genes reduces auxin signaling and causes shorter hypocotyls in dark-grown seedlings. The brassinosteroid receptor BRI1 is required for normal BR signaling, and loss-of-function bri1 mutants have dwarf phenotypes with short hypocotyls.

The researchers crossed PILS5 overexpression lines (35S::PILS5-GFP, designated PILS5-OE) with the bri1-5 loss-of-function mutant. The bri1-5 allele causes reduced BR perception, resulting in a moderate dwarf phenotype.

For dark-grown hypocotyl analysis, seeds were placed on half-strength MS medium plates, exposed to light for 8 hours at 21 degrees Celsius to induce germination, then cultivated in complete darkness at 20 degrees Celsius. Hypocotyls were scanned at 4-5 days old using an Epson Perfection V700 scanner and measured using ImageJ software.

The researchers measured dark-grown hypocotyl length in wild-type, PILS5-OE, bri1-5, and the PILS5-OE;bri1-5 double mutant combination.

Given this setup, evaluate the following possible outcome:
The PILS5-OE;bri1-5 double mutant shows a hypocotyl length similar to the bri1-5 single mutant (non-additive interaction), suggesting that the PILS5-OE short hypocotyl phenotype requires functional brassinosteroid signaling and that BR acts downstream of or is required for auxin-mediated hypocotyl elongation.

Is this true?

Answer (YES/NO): NO